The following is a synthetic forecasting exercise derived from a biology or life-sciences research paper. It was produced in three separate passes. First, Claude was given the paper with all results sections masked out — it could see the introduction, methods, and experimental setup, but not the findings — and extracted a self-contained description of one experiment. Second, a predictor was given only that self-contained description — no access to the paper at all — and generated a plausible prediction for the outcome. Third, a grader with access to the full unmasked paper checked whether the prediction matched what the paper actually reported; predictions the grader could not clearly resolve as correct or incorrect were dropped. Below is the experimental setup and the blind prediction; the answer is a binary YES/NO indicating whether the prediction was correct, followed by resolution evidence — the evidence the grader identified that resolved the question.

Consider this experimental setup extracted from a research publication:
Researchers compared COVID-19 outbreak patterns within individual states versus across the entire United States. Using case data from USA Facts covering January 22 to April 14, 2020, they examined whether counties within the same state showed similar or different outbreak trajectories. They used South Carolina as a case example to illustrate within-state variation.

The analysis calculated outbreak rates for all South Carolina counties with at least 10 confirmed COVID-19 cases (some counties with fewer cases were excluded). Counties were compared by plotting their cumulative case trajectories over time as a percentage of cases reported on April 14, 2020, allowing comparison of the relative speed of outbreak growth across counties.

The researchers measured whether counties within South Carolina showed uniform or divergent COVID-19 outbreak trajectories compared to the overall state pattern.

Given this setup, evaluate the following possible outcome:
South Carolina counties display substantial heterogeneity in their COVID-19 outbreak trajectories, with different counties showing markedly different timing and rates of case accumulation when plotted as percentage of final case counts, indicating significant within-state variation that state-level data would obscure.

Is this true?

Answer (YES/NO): YES